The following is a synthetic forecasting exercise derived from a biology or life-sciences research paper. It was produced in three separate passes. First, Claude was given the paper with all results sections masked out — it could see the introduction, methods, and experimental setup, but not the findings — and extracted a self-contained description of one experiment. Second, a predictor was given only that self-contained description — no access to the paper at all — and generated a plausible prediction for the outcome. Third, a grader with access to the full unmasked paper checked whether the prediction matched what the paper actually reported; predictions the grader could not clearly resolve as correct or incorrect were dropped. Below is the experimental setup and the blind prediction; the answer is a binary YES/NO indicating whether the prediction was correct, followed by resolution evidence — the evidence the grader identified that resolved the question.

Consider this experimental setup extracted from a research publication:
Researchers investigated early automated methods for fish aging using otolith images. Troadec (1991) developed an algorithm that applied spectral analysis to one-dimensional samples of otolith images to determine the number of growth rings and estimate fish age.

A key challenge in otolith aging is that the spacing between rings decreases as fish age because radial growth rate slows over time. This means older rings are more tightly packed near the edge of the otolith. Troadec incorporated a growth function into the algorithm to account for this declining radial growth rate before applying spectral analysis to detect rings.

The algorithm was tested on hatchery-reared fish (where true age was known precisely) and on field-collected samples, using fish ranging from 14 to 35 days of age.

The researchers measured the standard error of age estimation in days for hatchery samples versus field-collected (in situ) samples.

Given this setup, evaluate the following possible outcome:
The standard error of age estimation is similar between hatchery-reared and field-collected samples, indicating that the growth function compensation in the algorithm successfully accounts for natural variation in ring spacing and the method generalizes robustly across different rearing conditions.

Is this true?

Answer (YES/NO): NO